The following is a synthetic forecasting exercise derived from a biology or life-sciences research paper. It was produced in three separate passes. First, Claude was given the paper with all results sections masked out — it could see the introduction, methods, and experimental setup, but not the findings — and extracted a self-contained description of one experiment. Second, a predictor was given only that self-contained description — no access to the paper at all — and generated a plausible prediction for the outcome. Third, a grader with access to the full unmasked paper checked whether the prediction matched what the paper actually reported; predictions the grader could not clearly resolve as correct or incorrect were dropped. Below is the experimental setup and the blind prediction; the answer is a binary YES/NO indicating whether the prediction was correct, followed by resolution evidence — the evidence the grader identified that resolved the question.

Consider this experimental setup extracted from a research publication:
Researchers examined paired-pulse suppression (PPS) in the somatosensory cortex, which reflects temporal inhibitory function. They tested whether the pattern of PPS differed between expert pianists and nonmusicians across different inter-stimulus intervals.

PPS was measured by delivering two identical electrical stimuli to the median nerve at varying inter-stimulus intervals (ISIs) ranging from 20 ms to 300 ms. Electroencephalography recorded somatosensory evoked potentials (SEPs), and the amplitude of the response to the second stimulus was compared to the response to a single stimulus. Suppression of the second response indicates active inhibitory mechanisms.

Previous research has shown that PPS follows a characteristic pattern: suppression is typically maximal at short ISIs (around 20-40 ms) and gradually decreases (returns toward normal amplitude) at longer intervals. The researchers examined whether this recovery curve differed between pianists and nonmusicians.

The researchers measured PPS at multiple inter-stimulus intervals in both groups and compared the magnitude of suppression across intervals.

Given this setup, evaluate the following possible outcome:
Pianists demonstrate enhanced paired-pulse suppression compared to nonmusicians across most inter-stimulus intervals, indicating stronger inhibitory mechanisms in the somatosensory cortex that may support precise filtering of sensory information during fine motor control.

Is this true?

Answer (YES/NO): NO